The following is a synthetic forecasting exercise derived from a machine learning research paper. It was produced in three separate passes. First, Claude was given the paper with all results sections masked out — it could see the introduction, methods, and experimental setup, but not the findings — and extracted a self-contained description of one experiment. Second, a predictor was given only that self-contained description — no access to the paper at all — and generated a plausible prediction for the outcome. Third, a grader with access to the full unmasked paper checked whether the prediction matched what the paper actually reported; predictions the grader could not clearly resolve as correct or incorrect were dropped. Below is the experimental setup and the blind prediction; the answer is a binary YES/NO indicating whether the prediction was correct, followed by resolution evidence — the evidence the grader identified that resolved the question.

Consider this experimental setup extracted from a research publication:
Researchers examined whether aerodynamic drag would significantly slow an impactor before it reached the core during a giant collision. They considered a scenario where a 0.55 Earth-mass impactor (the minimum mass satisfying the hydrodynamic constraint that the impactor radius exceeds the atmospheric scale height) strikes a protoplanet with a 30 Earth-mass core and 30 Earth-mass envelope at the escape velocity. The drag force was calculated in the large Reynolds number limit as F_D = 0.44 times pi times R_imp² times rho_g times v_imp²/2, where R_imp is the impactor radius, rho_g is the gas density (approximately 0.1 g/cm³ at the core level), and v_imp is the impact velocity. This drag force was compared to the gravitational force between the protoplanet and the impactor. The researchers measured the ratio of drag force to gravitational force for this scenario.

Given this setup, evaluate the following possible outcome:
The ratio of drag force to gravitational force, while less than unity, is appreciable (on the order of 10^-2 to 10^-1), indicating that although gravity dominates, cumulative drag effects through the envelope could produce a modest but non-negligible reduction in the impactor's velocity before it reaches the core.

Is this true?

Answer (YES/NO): NO